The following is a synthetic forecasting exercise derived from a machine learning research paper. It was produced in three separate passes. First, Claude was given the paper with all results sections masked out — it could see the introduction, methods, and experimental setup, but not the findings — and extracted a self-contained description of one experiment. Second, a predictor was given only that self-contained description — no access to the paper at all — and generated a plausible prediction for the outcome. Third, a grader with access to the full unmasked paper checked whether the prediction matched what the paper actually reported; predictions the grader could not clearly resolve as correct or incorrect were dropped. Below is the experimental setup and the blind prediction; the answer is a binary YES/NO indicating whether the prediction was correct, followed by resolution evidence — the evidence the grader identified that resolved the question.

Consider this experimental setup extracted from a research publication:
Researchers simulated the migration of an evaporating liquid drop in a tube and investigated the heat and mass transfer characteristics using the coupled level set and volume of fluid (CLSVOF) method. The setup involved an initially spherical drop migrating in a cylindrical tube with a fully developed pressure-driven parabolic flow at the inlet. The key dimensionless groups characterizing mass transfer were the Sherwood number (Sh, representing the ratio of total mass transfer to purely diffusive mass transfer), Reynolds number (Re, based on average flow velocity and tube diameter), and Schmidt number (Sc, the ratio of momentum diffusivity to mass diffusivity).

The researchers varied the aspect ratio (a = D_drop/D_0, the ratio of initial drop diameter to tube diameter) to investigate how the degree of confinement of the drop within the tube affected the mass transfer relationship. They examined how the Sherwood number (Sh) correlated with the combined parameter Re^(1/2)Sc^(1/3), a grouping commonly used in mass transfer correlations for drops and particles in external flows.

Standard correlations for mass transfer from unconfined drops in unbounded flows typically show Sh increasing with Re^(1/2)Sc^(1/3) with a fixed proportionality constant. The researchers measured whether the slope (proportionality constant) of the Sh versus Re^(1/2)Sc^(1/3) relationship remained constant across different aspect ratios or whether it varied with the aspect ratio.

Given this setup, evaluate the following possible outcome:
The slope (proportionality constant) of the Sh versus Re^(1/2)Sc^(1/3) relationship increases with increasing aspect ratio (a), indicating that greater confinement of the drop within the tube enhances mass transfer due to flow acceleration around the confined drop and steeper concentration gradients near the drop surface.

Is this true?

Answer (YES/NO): NO